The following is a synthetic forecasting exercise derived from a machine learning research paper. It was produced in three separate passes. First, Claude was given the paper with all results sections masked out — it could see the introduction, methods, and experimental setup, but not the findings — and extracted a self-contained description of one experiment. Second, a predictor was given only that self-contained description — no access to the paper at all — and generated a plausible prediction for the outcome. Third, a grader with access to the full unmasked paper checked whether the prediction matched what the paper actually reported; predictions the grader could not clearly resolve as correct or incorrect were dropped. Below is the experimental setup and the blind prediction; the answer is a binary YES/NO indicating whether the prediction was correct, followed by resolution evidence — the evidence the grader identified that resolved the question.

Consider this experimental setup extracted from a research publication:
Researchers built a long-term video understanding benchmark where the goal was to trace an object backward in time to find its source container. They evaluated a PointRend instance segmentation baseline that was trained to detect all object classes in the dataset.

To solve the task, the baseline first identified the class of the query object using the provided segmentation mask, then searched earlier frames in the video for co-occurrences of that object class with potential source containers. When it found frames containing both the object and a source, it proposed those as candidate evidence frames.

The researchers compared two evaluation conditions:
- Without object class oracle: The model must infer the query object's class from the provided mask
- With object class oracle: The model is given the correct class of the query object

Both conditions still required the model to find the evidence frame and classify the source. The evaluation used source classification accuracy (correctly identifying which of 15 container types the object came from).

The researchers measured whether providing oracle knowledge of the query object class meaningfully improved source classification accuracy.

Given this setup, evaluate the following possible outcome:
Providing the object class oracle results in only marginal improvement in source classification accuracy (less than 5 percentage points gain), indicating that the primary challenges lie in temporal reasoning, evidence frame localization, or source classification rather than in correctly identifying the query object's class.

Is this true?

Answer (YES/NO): NO